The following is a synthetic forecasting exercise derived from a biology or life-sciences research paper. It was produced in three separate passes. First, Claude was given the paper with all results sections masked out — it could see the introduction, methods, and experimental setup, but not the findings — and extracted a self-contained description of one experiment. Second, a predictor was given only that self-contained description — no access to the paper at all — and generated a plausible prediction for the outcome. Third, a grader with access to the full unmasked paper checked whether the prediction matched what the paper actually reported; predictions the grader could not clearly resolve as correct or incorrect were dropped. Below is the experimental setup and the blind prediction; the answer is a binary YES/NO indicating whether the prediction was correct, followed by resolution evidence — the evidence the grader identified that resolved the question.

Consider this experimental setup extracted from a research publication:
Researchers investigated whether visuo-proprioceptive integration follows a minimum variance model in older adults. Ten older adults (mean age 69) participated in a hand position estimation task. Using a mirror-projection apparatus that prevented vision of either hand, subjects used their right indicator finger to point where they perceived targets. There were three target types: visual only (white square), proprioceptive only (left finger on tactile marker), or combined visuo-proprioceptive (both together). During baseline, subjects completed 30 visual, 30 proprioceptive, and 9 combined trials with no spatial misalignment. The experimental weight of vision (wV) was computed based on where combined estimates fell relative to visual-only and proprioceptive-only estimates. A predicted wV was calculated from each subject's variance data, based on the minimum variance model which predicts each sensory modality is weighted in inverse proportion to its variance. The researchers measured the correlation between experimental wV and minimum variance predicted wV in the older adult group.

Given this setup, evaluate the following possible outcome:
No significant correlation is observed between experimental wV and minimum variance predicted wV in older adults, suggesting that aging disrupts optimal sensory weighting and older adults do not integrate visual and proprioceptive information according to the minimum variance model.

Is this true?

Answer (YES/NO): NO